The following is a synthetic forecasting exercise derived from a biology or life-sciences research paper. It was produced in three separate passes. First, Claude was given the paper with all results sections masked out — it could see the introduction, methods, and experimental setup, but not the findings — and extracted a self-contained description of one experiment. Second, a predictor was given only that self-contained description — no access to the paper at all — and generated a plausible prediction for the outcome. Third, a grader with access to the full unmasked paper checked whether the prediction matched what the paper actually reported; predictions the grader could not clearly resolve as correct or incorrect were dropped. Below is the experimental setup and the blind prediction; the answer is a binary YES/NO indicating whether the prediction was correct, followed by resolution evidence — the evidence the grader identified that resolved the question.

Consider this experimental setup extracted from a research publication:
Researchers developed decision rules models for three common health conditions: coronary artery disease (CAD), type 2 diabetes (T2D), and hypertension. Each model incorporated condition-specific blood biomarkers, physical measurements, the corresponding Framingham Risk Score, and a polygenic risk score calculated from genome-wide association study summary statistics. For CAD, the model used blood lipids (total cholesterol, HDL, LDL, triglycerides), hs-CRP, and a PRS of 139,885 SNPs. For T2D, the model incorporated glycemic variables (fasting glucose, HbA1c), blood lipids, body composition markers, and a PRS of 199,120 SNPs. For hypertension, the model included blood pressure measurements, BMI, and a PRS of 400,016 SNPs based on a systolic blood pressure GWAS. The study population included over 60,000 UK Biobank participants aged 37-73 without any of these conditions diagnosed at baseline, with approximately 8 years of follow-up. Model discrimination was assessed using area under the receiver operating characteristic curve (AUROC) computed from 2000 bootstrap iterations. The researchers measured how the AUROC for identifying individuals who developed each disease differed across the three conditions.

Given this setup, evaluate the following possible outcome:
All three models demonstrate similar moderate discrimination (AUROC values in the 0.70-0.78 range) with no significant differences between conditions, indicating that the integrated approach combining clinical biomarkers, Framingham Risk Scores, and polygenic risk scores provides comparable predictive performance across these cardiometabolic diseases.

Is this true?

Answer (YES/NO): NO